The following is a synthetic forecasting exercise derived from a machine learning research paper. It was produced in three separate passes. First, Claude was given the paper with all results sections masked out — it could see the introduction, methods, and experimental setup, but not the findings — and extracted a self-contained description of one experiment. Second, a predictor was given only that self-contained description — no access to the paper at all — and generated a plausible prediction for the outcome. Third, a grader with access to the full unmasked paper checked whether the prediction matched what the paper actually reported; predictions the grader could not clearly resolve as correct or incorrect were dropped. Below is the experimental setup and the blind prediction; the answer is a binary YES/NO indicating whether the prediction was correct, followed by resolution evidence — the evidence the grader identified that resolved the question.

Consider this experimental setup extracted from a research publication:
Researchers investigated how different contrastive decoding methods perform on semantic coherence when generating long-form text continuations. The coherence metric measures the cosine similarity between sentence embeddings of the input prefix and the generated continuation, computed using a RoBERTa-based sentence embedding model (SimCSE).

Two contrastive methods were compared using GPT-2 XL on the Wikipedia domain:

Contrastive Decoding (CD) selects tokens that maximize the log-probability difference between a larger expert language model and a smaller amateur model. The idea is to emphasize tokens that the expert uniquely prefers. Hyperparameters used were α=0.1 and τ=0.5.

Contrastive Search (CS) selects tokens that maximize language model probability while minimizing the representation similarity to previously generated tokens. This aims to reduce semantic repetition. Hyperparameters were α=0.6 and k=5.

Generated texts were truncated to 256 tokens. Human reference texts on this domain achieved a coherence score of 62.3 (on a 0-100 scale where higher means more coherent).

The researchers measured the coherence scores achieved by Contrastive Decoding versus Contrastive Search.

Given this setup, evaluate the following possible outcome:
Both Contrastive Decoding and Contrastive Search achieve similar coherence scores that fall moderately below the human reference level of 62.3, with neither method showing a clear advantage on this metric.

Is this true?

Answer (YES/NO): NO